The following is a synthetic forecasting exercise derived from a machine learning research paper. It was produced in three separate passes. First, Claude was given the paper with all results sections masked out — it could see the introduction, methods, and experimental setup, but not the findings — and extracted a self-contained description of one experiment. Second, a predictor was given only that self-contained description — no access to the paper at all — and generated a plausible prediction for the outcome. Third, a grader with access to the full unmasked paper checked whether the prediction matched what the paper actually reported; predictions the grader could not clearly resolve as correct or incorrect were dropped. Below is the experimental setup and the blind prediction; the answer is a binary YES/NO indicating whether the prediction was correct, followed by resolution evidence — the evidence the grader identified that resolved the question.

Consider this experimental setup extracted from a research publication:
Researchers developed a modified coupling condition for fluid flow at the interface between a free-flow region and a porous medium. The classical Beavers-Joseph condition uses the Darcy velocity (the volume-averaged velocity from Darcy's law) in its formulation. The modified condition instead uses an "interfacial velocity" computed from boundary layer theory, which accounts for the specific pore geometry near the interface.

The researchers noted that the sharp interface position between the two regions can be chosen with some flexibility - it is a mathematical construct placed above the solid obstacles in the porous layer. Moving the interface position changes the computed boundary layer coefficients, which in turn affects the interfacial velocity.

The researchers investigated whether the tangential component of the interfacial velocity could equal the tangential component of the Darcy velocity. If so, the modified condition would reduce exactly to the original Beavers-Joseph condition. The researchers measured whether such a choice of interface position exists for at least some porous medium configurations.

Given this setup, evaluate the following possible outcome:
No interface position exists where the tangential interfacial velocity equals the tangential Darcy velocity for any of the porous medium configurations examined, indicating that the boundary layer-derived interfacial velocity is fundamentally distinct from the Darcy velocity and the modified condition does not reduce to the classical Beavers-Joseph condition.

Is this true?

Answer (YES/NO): NO